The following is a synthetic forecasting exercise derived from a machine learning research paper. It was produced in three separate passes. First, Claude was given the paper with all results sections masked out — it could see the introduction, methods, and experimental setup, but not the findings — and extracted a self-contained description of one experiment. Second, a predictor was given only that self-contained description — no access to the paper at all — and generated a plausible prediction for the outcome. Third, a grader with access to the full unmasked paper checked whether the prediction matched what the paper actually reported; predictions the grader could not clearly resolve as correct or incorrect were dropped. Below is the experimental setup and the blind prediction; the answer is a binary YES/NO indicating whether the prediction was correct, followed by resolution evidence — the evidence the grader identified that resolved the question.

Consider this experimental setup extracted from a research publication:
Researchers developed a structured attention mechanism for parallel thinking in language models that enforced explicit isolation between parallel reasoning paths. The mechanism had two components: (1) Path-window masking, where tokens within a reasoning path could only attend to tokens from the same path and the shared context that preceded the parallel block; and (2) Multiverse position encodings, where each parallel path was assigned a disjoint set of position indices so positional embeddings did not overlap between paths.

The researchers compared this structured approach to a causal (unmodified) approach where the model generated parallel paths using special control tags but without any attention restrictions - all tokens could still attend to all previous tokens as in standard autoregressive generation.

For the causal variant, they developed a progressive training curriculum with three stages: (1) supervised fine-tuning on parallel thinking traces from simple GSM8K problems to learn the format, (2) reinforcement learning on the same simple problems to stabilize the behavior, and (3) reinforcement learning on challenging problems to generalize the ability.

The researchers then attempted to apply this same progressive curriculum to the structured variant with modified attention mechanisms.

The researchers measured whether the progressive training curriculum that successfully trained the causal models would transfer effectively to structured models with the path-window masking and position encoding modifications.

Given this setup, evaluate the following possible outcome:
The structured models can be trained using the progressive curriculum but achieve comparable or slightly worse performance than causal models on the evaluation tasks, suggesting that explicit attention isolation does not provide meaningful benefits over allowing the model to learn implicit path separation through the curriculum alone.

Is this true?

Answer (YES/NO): NO